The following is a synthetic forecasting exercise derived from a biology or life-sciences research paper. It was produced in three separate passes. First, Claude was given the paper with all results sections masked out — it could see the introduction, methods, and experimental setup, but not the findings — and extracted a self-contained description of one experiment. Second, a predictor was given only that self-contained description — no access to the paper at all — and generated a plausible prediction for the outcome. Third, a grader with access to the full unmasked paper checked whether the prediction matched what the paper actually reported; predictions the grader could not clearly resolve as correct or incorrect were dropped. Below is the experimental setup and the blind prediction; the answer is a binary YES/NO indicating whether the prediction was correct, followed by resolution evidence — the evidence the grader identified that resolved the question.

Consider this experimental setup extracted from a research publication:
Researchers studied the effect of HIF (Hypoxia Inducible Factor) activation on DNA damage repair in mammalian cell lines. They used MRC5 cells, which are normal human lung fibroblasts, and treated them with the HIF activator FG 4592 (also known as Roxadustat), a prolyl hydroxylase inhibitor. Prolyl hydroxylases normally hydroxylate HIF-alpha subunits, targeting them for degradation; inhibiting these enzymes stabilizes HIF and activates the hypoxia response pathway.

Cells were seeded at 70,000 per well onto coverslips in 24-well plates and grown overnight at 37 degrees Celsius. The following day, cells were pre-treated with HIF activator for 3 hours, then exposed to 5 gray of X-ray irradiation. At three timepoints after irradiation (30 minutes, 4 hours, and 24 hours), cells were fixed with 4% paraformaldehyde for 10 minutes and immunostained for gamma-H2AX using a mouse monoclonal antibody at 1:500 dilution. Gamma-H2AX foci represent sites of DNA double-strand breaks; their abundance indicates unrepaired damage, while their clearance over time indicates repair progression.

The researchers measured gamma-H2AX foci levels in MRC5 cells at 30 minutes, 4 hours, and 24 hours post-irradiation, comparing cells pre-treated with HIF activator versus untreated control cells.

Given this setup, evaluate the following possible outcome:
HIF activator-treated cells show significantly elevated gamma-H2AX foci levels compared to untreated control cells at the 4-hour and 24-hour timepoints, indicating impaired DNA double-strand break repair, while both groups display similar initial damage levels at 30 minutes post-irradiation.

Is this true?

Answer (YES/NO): NO